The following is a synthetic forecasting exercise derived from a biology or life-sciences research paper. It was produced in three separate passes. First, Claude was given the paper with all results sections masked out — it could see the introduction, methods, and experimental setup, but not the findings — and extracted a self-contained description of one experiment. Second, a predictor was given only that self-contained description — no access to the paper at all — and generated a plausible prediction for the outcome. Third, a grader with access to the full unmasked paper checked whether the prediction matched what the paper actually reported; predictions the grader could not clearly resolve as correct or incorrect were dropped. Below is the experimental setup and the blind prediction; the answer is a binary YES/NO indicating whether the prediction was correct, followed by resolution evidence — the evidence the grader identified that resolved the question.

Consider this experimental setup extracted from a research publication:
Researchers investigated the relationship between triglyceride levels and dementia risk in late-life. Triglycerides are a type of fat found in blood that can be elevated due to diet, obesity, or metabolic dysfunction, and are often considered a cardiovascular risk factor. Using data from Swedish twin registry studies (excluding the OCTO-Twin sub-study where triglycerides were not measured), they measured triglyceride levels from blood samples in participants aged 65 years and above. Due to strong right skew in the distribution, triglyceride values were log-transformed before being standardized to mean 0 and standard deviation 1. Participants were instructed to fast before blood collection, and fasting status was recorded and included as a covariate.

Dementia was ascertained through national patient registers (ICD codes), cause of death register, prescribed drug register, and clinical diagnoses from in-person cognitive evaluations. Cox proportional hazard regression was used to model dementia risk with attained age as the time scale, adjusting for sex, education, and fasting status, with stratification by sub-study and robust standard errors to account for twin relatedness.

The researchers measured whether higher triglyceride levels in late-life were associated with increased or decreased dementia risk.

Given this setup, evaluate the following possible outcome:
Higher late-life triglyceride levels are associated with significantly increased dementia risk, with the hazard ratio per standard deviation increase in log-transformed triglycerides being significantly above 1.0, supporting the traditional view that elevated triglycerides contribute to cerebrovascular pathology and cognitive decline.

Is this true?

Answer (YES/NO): NO